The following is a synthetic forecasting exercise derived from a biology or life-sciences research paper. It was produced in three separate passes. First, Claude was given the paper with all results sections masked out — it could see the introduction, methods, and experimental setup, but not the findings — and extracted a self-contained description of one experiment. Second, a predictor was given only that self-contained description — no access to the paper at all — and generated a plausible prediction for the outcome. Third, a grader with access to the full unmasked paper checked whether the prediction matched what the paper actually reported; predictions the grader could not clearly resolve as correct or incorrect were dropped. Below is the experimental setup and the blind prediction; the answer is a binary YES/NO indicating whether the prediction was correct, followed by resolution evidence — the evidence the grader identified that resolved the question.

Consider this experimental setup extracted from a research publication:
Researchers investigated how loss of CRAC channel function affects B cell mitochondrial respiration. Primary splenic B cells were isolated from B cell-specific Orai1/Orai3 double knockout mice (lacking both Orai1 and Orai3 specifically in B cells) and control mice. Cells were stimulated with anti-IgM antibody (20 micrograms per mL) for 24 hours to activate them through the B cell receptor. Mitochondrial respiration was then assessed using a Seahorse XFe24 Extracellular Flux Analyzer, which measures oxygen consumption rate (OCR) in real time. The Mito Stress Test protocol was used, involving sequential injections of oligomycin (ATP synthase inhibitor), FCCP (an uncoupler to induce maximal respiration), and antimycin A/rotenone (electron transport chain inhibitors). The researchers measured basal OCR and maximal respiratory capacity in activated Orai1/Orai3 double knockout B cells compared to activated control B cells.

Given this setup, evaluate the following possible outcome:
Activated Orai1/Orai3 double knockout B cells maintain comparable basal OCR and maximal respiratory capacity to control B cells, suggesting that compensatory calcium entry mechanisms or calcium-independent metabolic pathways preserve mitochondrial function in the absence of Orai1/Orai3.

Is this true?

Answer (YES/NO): NO